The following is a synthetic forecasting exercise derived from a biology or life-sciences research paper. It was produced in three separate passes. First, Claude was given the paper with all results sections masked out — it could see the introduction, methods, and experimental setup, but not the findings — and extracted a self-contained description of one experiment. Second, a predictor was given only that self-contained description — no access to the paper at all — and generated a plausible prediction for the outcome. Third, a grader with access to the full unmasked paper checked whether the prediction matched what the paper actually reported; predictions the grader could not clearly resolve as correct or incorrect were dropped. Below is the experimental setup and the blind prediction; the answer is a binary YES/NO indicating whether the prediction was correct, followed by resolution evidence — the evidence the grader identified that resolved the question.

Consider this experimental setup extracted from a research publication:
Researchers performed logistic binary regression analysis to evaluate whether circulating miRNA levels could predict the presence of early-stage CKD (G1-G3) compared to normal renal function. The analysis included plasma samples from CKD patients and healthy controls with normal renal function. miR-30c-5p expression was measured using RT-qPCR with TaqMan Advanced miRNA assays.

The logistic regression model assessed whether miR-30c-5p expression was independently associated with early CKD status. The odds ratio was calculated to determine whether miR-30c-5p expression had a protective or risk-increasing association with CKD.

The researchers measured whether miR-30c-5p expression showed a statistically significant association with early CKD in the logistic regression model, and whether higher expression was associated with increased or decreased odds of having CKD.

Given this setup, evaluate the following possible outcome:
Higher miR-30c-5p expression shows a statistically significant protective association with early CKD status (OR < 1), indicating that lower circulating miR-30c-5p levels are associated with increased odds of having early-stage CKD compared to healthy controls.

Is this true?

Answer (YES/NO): YES